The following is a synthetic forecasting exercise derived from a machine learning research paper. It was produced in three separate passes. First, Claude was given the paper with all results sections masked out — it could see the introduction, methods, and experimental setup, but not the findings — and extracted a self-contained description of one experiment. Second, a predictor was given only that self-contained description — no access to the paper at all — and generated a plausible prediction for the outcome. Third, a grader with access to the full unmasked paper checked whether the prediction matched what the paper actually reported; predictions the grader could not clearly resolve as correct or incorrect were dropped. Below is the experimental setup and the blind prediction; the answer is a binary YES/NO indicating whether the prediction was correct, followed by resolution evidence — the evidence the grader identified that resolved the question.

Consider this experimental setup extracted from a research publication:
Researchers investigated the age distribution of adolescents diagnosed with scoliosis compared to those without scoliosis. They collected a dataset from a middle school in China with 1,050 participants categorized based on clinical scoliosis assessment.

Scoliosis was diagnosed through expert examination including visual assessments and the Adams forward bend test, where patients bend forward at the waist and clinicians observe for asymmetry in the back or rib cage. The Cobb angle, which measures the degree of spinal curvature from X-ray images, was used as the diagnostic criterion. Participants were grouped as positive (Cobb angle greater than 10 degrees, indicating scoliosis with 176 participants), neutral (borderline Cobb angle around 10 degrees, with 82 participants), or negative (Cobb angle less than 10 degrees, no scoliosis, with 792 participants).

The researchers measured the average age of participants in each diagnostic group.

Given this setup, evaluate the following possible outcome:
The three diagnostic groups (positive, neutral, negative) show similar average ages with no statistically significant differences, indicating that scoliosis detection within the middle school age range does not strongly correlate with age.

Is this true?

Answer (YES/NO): NO